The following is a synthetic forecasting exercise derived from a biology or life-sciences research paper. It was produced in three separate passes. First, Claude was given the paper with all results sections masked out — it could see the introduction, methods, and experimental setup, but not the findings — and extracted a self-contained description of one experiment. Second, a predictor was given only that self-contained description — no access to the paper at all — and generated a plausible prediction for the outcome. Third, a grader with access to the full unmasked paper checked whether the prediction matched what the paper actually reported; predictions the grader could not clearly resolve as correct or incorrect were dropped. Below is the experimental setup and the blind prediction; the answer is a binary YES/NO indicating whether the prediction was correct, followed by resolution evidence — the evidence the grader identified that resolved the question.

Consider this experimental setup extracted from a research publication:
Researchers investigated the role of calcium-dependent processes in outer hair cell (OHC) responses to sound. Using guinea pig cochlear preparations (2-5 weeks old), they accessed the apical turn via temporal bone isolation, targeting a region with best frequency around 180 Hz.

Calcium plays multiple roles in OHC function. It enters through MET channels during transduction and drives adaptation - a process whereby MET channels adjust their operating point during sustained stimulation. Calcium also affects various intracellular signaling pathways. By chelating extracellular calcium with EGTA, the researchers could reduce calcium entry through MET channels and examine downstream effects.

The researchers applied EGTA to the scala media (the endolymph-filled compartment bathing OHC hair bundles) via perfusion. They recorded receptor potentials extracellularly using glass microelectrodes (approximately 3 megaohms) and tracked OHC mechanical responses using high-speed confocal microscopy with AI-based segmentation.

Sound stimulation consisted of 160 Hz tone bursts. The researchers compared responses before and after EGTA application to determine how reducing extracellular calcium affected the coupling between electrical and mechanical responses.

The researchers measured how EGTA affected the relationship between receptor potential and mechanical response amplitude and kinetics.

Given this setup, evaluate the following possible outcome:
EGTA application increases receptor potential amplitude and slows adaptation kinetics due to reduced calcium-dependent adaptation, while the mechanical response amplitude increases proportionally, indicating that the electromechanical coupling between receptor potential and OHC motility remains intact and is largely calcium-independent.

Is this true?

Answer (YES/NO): NO